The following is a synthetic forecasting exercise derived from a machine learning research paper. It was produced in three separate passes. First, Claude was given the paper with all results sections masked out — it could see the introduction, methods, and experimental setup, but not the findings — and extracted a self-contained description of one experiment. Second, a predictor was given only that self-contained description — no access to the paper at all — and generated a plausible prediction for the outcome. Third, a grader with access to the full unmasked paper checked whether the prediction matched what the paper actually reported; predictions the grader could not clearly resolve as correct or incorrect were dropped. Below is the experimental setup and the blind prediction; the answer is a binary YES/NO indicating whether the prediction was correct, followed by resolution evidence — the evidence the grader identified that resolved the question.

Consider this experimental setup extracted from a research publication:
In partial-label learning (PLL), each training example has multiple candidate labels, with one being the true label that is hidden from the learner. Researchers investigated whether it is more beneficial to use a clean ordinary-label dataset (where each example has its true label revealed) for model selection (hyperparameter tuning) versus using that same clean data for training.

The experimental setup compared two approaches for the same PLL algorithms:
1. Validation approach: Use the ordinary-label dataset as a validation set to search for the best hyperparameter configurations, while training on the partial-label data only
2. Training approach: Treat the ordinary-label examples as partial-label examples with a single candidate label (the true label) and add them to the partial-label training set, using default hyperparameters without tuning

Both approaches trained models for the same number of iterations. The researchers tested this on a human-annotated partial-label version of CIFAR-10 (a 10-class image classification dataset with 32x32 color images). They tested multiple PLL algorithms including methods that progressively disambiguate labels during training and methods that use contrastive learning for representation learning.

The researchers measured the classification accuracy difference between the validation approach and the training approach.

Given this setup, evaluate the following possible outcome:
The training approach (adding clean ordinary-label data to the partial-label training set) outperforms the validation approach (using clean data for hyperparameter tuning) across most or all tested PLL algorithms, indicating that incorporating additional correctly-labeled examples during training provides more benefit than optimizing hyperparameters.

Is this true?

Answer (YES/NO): NO